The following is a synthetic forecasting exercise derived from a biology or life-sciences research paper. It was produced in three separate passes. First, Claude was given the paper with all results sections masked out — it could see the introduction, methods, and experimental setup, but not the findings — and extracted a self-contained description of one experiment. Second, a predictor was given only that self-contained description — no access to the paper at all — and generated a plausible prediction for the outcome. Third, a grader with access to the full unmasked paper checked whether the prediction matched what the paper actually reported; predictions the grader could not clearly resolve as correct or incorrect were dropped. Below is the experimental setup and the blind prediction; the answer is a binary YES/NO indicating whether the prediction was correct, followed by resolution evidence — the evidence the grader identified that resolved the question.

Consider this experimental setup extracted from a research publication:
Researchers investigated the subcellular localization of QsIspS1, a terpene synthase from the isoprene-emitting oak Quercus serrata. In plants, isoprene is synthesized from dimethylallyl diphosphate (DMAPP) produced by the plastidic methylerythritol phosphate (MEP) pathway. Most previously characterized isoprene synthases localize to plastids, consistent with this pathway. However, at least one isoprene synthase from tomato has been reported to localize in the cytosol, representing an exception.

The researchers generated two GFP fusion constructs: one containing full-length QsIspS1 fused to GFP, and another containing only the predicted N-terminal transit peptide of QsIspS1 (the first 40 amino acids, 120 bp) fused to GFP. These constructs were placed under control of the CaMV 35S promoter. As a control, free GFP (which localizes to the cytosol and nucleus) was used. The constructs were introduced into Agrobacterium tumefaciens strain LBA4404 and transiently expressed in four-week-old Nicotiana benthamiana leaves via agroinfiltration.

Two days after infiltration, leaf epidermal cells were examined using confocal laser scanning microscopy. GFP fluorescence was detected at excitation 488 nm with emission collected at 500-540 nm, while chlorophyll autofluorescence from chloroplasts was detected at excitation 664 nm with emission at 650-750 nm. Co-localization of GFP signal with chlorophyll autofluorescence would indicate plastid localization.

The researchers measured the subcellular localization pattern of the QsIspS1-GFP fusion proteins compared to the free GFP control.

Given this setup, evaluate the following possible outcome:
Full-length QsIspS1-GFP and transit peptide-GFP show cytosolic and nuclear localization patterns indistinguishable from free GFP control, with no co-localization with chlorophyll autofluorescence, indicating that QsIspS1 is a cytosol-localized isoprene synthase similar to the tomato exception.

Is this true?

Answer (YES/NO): NO